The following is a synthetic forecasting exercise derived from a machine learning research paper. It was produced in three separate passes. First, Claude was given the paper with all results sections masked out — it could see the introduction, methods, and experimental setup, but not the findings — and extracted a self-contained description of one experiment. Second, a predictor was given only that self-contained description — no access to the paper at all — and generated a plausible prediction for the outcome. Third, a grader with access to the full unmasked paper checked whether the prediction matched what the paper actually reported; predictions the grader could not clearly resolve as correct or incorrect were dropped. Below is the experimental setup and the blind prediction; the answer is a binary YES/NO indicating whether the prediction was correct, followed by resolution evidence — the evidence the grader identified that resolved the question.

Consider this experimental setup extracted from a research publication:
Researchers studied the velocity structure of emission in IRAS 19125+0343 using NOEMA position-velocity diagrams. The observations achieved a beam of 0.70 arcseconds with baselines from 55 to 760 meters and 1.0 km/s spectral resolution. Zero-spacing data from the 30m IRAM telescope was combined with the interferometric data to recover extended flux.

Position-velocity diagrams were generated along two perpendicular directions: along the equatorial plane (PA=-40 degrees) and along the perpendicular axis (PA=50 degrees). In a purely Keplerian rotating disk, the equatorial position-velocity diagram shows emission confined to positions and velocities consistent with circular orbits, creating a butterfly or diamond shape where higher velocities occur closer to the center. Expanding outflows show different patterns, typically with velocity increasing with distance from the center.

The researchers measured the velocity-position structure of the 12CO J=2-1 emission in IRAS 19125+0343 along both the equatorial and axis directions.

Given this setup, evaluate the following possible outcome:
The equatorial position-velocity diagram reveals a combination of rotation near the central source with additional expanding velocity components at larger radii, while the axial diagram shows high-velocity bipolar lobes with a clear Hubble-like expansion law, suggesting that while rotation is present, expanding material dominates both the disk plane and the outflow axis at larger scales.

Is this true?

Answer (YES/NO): NO